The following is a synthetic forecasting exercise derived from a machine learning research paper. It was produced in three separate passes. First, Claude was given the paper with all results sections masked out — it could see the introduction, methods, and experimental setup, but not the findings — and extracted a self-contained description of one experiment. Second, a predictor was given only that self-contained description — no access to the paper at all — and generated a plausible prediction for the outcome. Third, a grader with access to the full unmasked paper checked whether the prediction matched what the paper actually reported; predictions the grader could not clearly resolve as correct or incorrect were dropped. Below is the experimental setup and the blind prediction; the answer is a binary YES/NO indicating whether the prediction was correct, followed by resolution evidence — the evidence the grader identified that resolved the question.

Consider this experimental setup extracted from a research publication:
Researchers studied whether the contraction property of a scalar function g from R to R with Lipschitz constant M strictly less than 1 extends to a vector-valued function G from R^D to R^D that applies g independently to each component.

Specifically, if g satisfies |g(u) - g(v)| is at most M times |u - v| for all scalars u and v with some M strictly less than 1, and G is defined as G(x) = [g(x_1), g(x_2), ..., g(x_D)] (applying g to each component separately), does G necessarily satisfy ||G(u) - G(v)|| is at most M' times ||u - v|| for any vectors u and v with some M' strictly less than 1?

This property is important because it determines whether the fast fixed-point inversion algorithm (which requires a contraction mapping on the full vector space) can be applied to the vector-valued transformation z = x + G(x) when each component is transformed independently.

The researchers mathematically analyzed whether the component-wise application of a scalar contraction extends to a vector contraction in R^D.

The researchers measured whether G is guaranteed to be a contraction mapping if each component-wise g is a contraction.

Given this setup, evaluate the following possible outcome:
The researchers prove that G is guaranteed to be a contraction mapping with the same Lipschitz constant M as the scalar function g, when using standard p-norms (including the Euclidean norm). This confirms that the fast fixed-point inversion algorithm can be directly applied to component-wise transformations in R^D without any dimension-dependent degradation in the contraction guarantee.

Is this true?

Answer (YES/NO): NO